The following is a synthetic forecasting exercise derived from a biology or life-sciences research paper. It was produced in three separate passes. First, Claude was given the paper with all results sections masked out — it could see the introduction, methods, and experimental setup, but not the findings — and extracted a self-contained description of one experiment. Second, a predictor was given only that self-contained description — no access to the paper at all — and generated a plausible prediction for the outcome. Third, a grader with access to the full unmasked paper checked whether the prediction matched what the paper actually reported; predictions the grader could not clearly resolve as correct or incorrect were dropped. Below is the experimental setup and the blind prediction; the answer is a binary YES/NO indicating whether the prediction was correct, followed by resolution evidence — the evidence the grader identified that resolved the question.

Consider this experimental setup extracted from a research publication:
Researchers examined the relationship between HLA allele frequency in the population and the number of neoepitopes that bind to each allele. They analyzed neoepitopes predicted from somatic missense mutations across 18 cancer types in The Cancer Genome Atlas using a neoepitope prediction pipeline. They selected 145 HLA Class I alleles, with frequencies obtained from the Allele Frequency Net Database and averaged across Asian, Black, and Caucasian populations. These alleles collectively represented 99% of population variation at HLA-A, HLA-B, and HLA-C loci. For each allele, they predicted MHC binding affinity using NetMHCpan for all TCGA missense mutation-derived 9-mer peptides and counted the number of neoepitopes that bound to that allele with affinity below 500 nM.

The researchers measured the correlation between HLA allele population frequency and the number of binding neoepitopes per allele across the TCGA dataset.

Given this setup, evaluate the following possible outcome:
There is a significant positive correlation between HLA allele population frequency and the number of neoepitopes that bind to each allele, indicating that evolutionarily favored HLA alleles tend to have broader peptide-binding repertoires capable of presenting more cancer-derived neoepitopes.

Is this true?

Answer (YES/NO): NO